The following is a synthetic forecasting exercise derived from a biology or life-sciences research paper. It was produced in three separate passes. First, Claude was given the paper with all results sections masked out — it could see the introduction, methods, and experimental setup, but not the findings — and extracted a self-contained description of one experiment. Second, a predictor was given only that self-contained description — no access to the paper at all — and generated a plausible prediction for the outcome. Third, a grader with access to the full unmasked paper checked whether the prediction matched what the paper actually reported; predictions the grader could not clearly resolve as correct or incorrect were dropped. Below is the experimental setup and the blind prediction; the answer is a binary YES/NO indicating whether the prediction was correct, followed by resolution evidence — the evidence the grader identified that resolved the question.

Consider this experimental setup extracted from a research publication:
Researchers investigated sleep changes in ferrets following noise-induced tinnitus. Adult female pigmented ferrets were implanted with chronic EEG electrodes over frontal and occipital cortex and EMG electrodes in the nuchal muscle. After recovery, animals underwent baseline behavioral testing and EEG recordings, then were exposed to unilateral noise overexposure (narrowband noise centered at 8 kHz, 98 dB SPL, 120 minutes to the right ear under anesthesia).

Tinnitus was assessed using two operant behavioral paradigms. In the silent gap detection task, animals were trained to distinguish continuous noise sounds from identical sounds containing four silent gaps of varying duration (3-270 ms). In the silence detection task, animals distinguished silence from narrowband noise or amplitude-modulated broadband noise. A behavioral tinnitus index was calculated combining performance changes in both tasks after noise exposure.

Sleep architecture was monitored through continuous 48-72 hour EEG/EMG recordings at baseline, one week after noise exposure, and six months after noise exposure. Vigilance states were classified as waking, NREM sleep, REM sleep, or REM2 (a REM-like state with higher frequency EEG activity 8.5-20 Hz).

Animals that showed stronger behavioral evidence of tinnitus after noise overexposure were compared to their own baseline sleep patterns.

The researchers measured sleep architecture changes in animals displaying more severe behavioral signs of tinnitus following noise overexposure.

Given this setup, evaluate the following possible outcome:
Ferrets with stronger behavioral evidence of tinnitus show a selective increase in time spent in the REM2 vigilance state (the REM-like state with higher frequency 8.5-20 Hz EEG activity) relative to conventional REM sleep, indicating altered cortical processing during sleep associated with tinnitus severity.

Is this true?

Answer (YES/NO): NO